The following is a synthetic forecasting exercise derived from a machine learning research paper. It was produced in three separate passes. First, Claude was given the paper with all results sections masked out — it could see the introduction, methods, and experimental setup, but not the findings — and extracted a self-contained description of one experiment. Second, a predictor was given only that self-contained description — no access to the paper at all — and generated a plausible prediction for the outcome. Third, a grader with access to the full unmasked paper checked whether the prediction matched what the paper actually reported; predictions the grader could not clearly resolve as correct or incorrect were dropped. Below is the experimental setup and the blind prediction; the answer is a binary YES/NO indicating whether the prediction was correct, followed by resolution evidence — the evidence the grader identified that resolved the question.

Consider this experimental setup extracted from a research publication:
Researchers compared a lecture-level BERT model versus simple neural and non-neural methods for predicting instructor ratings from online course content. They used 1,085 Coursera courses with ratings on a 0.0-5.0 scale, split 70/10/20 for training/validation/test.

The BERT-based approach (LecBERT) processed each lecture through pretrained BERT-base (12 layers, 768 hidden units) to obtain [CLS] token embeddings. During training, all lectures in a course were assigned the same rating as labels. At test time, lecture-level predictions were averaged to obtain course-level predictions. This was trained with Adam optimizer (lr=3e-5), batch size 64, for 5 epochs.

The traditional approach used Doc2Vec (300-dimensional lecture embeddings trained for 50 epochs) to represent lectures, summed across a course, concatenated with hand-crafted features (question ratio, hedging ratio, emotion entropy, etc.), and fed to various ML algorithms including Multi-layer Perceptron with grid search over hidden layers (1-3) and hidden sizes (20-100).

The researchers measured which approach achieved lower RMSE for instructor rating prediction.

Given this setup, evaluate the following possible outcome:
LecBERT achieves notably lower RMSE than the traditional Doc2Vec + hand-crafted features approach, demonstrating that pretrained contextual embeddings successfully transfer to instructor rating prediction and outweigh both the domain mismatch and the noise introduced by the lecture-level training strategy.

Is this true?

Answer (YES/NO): YES